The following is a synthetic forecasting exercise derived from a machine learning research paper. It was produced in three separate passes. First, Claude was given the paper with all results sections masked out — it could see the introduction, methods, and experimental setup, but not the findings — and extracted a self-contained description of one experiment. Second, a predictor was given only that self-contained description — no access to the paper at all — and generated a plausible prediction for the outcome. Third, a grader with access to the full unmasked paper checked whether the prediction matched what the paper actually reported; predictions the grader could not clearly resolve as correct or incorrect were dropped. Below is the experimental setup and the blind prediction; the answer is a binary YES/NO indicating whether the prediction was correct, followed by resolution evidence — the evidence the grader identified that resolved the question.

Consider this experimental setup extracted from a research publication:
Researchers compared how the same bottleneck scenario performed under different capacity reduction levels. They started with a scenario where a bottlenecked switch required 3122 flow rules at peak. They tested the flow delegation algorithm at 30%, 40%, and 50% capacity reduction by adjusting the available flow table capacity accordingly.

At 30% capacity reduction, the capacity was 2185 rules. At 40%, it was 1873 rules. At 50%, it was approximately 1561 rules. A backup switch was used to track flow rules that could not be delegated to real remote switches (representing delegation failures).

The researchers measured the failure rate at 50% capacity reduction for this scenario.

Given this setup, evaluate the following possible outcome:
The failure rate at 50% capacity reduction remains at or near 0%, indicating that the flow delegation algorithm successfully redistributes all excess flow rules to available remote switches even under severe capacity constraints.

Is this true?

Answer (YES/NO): NO